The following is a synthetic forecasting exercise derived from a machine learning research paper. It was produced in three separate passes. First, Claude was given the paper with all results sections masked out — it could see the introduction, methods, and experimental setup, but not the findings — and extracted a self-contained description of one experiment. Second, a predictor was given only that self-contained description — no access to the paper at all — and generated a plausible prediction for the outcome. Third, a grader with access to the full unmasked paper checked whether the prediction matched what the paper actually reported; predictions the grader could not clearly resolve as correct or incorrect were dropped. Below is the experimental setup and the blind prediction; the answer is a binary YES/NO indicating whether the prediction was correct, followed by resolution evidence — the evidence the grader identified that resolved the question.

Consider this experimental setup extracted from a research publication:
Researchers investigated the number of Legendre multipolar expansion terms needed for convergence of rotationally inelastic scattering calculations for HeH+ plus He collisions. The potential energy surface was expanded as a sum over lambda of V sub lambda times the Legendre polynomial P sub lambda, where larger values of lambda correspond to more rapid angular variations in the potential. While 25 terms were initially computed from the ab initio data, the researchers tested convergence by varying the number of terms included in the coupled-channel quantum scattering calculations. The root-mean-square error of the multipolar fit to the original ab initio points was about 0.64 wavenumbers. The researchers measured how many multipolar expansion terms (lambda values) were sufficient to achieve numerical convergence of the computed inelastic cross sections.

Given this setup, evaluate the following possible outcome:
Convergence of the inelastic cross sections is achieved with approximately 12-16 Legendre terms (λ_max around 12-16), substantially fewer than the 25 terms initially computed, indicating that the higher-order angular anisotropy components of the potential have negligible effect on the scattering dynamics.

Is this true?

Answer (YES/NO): NO